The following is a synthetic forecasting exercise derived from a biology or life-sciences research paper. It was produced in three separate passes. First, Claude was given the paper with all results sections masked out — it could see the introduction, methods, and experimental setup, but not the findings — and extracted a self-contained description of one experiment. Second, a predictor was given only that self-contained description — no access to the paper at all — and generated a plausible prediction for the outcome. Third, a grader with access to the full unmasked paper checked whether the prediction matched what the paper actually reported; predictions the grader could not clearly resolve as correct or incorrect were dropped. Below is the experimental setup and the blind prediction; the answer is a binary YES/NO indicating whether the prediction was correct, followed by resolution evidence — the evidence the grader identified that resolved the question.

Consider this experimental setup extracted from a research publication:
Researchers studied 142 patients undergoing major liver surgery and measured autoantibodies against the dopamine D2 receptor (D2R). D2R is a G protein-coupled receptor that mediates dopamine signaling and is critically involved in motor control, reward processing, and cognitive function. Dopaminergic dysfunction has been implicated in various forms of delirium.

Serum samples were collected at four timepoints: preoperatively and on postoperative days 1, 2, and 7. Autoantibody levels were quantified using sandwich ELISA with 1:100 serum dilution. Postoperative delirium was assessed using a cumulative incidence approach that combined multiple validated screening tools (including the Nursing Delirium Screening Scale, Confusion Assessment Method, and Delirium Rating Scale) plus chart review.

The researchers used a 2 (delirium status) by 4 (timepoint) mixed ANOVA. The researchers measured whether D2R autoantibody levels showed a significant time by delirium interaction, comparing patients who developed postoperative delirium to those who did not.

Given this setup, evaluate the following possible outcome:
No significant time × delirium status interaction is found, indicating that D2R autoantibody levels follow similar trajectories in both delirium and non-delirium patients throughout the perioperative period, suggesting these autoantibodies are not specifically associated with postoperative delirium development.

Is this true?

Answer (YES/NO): YES